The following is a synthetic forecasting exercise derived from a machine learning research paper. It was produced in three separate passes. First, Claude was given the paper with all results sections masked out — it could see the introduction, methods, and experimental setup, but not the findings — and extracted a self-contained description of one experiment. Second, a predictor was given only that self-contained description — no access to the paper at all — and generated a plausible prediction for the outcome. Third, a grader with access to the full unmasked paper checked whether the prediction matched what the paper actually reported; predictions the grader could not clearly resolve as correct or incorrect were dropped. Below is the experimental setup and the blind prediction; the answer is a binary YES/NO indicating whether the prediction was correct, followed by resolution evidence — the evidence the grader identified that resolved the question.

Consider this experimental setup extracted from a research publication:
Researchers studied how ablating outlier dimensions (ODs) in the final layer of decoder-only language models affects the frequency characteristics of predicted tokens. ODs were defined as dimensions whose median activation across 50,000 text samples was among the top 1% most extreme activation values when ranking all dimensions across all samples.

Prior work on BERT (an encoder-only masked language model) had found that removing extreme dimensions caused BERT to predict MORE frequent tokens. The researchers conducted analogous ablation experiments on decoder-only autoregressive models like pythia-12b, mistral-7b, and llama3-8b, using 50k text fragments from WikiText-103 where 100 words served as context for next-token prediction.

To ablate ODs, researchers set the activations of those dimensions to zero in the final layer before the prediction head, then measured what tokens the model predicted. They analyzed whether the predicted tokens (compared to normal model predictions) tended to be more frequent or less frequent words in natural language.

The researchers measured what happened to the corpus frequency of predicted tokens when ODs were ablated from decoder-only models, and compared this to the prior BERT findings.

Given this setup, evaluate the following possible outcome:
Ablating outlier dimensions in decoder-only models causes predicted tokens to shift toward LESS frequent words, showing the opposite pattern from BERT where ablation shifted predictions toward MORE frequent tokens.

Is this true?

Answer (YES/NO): YES